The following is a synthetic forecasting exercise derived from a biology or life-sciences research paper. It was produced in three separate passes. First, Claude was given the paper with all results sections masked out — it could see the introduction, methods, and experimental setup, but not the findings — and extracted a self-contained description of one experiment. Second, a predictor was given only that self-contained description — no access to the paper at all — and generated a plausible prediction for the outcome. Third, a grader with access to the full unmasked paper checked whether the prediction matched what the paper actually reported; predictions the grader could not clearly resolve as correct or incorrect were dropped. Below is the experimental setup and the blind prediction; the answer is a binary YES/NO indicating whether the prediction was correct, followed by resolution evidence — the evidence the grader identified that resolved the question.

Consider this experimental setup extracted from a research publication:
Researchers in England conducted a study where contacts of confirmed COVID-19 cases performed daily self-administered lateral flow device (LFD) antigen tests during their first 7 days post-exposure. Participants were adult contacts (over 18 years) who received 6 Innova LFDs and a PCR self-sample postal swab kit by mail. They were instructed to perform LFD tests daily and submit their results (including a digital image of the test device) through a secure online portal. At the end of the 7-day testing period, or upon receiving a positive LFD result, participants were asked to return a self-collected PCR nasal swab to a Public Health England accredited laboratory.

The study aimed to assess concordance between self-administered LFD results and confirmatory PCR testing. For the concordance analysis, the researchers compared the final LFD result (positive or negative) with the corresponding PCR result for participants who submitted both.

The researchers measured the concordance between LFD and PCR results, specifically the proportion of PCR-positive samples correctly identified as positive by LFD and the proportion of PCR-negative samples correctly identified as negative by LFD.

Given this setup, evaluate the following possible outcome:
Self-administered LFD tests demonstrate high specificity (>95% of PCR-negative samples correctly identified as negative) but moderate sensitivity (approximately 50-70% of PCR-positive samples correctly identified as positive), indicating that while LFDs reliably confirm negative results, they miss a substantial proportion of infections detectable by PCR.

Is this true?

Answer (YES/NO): NO